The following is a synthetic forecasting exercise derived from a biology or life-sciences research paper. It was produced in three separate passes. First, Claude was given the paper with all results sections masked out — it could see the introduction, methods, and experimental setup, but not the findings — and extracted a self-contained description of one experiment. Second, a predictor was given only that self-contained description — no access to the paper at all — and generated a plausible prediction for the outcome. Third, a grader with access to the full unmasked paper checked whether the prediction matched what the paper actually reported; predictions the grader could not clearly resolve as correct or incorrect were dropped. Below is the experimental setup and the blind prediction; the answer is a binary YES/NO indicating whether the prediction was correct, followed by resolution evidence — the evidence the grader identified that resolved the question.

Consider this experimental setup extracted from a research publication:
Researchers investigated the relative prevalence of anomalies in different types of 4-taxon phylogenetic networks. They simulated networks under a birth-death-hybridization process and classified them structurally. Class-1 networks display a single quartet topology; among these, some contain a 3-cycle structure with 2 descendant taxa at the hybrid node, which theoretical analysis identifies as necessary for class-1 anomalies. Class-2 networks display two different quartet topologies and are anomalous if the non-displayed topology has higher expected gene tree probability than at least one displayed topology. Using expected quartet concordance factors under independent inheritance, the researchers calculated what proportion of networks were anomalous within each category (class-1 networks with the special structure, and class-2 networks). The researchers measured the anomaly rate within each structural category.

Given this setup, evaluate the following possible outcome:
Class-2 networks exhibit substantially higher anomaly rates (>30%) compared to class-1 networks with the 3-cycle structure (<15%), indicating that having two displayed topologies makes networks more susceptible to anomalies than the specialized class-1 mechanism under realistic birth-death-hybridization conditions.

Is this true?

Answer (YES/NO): NO